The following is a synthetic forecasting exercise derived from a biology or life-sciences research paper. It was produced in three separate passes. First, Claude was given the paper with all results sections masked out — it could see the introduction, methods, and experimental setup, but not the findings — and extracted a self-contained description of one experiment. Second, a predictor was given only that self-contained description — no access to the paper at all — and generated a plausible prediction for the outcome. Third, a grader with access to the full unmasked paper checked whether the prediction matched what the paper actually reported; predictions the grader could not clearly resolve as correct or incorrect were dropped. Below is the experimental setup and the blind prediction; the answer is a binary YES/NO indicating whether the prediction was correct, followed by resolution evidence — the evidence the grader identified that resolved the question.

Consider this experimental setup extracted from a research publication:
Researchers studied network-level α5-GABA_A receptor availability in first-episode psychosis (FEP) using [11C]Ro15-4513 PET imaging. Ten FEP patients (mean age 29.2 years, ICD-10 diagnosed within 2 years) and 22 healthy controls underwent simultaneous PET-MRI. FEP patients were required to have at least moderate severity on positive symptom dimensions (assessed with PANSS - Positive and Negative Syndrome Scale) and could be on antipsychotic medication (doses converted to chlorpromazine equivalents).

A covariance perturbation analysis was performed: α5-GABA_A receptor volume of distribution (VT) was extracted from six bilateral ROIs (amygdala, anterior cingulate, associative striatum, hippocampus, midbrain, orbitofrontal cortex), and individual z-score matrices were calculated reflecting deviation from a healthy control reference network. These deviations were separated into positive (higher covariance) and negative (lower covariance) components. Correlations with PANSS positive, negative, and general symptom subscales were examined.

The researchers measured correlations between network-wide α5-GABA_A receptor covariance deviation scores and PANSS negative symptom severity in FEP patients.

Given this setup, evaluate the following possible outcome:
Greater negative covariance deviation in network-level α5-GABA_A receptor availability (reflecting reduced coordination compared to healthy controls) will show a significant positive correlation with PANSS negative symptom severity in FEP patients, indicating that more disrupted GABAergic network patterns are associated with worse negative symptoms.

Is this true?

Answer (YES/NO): NO